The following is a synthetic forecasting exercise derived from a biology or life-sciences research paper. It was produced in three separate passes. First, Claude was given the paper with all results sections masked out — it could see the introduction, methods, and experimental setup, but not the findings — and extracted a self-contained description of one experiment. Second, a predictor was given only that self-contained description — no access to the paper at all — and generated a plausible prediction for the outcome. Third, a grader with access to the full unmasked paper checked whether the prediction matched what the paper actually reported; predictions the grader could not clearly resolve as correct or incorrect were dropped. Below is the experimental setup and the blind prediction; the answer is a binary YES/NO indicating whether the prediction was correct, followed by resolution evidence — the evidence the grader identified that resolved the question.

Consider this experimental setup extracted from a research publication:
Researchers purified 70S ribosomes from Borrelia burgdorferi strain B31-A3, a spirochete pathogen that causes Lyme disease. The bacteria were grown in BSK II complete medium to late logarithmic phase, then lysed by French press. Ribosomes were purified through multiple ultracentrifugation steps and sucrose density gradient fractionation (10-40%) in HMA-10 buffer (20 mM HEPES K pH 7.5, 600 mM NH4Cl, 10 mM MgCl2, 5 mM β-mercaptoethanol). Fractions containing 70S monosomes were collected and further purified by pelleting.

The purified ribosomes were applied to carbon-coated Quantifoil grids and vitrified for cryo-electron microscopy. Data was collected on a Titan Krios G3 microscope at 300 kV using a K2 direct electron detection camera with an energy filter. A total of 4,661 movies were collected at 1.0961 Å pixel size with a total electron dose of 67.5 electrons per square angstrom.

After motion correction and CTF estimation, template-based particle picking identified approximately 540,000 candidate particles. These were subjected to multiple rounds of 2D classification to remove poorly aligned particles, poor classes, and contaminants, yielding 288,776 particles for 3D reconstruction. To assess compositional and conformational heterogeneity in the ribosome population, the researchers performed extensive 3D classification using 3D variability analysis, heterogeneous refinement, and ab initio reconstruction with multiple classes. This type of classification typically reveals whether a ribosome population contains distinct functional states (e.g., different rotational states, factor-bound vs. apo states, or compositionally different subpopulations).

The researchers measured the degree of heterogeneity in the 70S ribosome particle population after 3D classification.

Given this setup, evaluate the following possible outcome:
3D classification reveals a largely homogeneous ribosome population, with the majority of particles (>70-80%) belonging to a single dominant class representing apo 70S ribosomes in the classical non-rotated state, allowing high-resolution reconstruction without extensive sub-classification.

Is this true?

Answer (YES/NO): NO